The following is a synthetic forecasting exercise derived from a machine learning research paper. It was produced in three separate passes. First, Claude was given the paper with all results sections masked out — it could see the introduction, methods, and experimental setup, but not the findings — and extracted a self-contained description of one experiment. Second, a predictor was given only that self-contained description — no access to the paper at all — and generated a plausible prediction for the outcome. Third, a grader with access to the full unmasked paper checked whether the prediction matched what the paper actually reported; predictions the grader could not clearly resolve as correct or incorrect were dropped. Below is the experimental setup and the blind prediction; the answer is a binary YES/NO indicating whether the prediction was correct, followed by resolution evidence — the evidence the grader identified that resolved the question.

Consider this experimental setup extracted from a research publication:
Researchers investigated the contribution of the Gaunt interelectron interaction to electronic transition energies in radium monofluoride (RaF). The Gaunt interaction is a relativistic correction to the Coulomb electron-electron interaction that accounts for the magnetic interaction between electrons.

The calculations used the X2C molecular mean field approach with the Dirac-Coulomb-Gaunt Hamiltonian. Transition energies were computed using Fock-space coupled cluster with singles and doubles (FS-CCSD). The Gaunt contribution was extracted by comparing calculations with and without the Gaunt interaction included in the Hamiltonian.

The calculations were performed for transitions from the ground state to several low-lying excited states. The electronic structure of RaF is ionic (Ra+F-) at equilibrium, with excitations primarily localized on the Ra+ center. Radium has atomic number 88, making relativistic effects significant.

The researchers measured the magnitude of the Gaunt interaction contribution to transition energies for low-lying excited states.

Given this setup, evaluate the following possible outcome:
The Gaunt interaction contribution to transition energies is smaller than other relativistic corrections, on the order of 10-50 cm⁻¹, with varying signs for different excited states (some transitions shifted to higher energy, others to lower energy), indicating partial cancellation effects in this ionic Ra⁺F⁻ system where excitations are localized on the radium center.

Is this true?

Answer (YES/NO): NO